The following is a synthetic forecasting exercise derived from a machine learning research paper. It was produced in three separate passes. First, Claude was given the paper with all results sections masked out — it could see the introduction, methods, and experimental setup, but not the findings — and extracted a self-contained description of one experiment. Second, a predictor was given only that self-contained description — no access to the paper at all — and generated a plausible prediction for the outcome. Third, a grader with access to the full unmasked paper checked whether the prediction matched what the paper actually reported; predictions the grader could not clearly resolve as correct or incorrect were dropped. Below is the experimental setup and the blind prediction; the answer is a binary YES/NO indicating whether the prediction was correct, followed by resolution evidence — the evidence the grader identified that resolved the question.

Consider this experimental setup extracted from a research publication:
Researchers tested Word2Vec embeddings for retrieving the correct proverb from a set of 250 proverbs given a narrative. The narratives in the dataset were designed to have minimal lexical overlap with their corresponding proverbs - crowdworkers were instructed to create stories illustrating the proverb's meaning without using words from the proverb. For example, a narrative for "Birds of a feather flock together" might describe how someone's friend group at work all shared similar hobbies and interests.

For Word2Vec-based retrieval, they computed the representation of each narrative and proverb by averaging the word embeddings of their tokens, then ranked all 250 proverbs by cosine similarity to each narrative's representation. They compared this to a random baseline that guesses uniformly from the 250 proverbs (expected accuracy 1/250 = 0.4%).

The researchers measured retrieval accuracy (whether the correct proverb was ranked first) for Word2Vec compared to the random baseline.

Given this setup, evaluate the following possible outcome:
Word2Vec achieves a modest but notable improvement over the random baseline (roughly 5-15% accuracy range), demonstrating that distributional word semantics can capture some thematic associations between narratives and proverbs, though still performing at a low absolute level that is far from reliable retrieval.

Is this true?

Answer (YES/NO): NO